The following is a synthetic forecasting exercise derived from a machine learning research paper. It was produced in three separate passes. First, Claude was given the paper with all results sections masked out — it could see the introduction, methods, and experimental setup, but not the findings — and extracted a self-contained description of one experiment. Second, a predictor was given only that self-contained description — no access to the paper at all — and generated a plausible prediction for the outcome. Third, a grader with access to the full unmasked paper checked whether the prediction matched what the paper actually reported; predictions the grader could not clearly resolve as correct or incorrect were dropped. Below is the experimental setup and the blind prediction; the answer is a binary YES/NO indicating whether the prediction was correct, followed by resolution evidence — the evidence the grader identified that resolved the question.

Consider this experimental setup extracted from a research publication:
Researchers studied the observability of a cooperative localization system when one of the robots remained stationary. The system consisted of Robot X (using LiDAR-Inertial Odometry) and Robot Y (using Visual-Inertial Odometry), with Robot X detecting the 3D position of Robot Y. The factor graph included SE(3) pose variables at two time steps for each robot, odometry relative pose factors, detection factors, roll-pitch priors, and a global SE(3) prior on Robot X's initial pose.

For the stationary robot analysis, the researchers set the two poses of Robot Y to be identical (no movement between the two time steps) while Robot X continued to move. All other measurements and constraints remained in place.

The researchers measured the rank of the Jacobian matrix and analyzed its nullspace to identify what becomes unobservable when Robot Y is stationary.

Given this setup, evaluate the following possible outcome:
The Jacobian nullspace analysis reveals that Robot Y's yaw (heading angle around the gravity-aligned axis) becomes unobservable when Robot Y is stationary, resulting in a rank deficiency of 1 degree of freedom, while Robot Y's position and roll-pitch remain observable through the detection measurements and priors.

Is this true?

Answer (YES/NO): YES